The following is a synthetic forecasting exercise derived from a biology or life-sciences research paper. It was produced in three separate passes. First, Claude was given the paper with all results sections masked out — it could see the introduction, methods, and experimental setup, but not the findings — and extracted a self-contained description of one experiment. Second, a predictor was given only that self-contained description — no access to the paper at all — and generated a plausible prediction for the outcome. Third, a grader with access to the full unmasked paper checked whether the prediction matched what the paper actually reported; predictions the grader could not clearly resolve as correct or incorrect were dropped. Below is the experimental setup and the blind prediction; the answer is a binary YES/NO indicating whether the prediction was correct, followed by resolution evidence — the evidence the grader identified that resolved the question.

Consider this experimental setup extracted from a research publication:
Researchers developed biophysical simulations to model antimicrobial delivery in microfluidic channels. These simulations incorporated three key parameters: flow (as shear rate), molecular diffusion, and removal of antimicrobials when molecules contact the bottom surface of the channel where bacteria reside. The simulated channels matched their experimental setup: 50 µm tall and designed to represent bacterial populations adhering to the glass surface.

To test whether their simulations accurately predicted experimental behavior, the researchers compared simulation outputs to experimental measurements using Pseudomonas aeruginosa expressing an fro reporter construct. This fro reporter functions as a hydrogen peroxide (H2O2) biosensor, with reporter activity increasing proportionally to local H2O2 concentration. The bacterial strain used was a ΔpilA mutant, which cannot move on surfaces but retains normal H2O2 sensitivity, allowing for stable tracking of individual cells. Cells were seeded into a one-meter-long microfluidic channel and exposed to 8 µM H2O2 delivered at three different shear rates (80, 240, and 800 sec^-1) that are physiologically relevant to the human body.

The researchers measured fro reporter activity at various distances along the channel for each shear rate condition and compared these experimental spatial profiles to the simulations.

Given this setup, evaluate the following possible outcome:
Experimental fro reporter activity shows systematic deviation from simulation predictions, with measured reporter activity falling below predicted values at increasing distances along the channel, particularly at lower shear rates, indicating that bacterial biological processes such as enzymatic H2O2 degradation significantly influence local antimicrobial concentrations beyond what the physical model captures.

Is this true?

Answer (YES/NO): NO